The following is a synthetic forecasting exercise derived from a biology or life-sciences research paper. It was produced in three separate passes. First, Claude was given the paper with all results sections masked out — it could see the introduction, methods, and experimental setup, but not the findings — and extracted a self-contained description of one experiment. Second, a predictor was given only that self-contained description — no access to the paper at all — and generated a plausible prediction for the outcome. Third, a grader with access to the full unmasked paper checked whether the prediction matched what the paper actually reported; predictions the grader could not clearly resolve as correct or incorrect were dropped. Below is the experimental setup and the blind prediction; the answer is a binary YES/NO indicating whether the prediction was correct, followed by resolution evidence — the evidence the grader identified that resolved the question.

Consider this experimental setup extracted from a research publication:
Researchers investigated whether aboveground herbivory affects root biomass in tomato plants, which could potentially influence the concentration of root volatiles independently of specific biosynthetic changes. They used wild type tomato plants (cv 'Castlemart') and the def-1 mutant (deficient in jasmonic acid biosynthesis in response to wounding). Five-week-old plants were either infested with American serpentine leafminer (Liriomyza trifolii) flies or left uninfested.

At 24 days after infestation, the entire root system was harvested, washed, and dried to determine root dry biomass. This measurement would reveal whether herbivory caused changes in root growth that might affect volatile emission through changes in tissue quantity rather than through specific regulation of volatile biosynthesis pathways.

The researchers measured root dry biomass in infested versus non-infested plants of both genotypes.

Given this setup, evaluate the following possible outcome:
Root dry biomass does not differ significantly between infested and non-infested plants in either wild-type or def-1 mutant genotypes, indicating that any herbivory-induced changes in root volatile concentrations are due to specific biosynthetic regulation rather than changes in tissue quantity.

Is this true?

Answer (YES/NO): YES